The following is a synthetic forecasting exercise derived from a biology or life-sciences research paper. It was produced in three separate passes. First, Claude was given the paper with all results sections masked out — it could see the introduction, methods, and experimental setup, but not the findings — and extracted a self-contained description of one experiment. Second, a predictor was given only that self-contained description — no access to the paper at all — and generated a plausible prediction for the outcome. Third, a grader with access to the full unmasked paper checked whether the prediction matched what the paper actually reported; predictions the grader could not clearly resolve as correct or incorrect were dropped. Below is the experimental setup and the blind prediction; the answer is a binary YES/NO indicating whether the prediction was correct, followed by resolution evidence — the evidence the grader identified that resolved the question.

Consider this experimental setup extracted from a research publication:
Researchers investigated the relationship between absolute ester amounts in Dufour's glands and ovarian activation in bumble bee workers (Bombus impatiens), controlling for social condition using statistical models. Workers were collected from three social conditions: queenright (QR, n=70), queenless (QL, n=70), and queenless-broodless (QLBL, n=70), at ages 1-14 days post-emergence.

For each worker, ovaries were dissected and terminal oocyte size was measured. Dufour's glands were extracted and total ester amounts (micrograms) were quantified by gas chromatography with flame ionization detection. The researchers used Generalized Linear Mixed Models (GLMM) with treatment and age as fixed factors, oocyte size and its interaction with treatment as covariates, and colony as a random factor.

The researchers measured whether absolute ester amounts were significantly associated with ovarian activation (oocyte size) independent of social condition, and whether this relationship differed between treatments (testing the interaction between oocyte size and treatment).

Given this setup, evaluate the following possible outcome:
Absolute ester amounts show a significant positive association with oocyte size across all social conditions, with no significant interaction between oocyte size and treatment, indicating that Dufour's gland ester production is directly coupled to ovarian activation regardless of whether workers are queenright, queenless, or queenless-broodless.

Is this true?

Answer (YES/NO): NO